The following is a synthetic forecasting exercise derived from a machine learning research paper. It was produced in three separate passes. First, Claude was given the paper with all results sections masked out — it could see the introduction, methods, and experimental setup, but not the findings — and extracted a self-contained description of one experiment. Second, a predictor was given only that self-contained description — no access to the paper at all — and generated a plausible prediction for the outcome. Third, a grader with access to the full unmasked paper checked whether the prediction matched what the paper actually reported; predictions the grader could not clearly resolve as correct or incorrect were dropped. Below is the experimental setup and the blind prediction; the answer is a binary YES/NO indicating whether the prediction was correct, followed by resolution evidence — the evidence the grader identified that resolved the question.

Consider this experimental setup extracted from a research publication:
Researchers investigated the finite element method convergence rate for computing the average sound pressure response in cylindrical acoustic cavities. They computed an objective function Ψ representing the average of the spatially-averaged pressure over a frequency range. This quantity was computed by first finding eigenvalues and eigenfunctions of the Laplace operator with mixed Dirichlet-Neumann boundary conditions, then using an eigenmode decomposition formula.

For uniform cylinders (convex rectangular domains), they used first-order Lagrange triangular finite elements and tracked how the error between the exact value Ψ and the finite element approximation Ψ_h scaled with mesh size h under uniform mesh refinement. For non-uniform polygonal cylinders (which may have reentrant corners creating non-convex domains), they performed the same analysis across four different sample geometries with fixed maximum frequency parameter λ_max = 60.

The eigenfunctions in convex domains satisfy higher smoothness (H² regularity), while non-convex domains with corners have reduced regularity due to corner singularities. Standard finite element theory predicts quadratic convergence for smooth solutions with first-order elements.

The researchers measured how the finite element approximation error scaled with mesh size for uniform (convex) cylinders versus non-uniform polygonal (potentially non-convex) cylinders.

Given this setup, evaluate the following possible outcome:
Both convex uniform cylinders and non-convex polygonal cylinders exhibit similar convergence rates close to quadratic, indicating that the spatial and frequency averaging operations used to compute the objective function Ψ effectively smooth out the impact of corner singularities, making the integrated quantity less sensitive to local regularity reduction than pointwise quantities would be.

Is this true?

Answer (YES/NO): NO